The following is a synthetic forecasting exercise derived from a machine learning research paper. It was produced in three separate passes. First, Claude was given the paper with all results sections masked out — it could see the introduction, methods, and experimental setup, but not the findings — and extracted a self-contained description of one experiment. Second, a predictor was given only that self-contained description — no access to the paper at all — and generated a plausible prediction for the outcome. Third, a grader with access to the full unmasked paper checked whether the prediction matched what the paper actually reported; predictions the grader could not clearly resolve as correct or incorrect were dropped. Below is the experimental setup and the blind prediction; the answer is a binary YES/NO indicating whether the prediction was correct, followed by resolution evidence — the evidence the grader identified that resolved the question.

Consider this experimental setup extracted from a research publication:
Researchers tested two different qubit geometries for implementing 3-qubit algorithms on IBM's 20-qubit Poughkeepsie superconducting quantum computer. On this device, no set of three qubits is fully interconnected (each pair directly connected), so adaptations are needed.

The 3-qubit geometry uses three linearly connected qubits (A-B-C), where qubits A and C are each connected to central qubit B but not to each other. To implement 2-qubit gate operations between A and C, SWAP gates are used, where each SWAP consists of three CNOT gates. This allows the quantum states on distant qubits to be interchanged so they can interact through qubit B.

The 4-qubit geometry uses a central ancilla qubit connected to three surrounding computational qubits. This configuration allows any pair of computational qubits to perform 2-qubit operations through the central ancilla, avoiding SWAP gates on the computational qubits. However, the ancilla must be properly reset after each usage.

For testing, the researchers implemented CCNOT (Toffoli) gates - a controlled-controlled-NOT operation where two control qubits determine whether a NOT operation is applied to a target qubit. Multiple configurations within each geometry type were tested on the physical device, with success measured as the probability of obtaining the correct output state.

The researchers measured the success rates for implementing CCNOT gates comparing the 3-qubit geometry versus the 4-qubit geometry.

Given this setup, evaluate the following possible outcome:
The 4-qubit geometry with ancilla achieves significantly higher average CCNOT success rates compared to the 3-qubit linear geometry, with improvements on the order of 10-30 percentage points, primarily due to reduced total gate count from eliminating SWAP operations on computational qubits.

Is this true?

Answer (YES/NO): NO